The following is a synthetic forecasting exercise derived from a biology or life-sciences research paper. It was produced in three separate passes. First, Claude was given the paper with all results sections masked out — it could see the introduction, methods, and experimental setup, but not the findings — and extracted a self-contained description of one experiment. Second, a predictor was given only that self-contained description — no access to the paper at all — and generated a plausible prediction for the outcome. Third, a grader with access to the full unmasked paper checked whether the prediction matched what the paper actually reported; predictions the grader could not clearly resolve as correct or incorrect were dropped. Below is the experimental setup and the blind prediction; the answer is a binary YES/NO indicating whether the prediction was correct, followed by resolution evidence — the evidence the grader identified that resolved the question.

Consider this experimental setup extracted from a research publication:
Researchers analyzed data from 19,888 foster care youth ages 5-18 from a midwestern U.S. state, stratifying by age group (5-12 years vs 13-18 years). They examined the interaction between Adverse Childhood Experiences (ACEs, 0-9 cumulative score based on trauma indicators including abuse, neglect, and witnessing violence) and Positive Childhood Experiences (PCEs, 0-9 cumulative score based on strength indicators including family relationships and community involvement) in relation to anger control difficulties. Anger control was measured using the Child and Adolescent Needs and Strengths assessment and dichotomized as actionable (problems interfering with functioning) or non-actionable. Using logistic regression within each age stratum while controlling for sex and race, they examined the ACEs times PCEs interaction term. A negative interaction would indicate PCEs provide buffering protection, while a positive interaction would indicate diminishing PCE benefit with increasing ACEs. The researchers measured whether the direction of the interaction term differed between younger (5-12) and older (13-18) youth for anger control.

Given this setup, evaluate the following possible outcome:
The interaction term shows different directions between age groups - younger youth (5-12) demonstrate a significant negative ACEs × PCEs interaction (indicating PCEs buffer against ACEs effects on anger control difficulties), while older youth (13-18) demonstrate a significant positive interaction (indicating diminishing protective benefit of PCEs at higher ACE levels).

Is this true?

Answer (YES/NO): NO